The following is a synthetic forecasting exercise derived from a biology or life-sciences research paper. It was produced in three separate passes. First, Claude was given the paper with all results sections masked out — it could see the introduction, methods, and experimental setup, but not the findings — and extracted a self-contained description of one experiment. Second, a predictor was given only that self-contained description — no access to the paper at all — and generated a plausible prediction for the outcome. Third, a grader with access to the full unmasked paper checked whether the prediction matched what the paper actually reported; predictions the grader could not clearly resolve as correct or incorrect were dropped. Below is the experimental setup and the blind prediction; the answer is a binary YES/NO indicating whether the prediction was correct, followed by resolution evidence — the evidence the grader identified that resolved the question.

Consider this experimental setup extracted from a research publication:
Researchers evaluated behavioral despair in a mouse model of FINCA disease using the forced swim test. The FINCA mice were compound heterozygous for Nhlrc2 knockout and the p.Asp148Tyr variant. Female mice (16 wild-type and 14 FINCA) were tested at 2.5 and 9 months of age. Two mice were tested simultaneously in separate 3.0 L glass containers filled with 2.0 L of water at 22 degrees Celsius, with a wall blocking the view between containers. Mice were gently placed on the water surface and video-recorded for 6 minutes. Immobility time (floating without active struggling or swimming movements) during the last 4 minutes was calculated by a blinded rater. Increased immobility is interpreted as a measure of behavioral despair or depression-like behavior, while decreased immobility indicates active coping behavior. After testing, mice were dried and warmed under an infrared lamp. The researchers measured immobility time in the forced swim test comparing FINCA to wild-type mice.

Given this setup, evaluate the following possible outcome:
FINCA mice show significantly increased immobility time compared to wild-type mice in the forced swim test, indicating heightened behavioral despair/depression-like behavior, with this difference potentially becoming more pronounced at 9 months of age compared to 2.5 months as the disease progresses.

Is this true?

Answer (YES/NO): NO